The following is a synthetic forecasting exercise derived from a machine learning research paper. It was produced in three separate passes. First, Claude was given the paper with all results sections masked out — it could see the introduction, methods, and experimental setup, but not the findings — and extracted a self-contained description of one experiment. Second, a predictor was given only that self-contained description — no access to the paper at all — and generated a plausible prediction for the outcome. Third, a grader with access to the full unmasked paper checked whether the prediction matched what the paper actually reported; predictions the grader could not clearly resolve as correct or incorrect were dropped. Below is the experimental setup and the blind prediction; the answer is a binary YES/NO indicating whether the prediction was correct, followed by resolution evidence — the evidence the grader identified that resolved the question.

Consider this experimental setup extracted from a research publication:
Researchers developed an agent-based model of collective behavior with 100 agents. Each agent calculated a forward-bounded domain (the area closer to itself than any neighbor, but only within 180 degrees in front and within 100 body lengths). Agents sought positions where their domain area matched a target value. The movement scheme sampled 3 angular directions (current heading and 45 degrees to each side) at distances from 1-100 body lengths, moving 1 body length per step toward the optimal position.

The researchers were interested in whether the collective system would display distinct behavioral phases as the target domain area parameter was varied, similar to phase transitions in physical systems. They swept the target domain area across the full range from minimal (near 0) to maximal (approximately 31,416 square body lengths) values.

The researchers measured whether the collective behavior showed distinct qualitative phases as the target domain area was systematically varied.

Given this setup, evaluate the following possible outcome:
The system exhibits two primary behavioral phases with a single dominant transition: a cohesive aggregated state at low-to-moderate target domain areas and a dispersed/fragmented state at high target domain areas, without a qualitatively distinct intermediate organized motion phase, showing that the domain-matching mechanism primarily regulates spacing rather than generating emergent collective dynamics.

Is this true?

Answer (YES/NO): NO